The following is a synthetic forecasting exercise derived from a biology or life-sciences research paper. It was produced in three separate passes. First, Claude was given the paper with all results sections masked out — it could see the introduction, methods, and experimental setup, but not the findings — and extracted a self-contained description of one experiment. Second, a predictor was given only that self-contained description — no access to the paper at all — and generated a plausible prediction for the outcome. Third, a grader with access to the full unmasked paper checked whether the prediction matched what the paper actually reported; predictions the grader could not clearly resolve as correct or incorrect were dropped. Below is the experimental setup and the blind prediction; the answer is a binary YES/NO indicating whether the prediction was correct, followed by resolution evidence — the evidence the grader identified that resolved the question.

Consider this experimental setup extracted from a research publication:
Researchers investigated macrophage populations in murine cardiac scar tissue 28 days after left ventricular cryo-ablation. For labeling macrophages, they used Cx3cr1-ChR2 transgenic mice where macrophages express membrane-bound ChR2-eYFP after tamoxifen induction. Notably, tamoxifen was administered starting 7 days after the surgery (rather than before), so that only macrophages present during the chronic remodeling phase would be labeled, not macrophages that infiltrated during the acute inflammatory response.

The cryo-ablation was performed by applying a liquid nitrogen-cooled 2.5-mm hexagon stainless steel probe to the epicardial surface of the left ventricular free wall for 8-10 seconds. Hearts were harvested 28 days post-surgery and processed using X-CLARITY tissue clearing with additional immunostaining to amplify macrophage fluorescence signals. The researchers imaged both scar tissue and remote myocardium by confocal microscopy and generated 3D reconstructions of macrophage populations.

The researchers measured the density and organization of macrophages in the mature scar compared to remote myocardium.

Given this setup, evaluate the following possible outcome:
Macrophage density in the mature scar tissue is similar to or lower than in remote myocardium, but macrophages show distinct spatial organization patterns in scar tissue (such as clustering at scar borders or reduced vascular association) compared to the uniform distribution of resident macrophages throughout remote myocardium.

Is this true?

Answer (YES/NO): NO